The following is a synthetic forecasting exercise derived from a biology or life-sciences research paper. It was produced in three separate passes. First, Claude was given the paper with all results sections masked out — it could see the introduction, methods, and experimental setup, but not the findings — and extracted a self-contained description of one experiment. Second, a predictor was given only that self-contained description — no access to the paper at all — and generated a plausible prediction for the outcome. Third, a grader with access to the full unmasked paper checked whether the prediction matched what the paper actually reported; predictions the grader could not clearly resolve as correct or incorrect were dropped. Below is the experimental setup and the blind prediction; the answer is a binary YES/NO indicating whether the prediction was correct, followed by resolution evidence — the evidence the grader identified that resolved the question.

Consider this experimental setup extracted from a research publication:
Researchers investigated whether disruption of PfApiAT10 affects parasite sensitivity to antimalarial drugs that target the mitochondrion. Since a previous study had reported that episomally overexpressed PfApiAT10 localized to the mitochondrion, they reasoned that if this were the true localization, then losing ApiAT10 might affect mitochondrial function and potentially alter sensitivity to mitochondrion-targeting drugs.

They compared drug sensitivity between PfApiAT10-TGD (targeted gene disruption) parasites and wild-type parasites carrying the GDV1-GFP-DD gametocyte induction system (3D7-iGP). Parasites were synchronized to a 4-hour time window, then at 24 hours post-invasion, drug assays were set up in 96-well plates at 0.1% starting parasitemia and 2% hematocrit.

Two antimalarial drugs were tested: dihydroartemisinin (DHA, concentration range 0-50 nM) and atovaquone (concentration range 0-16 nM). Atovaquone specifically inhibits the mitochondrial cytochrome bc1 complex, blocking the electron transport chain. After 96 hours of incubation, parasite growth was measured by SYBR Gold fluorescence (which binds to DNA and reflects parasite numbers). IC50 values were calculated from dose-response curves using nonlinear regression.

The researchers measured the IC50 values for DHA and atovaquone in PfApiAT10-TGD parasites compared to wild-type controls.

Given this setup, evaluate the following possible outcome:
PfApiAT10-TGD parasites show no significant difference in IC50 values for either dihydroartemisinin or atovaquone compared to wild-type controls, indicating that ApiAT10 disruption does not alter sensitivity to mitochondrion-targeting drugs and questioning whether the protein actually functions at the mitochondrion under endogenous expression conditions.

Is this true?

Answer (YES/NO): YES